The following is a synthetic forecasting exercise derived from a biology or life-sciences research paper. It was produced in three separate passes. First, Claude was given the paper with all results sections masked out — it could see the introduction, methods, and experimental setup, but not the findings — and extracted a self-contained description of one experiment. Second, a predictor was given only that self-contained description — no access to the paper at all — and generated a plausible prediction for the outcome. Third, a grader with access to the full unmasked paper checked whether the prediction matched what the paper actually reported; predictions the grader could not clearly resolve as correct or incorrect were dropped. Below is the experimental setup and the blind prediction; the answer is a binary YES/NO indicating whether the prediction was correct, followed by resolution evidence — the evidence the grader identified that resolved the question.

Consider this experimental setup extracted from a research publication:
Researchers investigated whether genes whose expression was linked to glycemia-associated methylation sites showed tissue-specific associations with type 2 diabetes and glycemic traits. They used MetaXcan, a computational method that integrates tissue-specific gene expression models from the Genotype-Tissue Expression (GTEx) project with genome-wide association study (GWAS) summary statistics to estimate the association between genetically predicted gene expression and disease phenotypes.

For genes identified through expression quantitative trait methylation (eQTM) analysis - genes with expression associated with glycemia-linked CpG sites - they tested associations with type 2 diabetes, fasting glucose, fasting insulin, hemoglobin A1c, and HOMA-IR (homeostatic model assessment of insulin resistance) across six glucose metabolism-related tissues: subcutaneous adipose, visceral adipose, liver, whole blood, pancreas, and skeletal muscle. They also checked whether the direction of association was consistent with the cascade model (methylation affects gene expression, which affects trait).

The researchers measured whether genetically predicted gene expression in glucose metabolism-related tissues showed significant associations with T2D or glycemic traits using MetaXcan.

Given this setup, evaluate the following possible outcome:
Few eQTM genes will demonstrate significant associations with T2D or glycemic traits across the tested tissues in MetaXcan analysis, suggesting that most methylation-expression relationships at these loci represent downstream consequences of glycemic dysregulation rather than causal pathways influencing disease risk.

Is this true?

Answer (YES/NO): NO